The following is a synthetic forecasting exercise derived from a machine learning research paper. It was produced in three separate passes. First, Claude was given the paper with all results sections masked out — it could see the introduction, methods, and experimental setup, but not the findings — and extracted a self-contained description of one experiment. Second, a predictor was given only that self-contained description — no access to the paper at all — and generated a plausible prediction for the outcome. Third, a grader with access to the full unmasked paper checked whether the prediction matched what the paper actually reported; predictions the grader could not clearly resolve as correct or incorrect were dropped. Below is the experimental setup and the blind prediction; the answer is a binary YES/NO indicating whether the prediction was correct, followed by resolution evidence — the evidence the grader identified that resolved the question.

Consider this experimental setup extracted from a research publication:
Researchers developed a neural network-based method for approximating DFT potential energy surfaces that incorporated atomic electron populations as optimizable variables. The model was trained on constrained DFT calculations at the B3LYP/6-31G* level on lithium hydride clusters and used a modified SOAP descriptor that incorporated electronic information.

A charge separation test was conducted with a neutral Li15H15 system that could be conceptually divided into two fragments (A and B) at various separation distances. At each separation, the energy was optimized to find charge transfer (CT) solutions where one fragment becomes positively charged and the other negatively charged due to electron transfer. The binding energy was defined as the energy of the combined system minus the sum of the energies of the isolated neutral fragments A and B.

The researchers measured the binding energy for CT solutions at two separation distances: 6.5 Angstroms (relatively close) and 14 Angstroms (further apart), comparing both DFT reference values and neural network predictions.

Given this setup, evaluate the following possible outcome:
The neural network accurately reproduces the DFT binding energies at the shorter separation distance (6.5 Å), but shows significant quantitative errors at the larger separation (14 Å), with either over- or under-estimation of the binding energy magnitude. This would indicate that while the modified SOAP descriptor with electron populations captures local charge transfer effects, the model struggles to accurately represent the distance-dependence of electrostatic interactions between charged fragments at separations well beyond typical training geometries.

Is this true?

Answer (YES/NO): NO